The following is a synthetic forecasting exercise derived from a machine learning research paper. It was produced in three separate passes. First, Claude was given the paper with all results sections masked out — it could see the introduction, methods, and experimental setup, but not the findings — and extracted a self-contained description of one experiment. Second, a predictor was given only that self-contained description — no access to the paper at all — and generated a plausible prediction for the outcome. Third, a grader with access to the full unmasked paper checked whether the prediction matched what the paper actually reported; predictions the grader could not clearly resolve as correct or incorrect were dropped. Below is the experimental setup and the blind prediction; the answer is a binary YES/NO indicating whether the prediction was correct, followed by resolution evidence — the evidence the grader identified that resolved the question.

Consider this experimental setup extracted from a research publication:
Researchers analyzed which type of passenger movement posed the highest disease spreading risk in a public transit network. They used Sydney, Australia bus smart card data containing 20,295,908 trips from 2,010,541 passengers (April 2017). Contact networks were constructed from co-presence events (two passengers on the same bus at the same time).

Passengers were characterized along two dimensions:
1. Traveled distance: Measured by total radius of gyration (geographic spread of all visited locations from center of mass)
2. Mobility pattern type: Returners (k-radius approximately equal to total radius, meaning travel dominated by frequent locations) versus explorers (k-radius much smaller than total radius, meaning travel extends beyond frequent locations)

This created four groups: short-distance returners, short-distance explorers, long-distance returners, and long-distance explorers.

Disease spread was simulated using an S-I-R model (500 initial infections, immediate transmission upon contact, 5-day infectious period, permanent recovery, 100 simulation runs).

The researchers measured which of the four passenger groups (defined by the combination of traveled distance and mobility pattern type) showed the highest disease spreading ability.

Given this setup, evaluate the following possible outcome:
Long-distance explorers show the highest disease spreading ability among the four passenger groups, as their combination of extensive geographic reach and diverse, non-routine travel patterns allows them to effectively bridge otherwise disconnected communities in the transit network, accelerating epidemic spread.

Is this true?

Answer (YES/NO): NO